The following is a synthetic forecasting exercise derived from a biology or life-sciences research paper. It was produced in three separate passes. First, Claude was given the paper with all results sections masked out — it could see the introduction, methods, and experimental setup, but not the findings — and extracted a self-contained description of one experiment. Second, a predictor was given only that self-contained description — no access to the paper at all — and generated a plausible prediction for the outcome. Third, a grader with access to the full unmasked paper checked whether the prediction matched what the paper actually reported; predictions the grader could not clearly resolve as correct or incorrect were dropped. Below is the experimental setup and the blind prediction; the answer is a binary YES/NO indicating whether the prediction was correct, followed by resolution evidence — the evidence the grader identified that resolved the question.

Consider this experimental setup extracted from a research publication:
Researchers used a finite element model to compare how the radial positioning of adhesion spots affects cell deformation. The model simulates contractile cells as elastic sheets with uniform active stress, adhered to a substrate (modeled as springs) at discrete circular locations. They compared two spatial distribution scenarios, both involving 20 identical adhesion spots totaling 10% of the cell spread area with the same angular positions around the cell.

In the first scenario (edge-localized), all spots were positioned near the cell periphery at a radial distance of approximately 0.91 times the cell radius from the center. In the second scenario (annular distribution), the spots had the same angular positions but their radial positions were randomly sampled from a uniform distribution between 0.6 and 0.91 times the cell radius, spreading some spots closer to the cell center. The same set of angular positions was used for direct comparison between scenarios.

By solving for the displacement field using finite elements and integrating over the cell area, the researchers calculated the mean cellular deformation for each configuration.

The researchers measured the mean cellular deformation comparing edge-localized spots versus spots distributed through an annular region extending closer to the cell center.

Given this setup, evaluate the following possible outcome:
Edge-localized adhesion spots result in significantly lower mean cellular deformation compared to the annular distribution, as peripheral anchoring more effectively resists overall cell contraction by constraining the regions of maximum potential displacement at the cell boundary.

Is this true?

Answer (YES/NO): NO